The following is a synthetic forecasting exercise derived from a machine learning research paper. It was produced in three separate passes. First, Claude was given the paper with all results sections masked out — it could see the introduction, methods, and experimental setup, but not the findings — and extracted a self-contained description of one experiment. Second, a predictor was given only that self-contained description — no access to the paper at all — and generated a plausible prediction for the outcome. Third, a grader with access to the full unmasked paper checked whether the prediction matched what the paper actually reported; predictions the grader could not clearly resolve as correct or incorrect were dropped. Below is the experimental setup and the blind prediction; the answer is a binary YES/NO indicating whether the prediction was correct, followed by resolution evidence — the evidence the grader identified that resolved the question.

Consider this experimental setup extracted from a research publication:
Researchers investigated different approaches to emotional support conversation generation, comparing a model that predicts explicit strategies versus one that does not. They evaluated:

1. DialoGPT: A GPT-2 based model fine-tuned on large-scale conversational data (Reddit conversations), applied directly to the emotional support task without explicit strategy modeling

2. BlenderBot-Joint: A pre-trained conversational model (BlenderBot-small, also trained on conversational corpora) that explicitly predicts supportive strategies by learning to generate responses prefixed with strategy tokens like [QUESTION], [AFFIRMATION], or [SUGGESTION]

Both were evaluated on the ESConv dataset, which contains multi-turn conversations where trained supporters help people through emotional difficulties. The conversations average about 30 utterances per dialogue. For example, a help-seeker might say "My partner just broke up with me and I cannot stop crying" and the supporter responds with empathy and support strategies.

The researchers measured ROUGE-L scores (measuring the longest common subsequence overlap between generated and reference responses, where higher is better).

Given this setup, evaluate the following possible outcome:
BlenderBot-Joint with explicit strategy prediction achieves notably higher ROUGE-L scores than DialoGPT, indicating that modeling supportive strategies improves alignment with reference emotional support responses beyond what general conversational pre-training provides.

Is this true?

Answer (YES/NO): NO